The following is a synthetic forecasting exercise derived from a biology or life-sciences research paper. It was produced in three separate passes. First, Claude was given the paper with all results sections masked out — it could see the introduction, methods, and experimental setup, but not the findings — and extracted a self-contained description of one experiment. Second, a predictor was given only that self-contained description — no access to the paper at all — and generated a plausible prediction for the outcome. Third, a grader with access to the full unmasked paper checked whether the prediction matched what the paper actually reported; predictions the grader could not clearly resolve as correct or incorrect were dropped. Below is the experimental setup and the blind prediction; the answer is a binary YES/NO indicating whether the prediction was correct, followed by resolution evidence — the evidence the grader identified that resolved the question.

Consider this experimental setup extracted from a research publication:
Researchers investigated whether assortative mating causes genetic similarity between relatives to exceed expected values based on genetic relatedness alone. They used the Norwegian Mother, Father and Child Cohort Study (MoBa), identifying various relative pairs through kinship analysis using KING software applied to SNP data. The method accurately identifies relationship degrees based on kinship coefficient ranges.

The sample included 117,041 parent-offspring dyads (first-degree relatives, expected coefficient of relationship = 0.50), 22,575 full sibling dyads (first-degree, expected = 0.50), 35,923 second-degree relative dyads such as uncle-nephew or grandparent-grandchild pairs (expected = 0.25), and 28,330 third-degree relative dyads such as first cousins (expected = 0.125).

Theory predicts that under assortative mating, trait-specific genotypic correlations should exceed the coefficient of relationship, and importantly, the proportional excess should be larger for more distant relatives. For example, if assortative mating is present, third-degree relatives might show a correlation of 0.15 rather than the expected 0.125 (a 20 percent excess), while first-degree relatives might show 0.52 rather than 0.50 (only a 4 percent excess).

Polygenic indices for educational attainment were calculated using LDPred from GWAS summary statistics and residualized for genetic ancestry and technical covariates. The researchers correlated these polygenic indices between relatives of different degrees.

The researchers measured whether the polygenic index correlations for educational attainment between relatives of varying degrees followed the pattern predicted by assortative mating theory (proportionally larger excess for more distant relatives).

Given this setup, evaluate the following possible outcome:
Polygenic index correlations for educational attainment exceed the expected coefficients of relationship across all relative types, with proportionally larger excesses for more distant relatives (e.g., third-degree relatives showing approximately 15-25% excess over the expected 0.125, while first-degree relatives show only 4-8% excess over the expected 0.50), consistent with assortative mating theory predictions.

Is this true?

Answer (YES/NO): NO